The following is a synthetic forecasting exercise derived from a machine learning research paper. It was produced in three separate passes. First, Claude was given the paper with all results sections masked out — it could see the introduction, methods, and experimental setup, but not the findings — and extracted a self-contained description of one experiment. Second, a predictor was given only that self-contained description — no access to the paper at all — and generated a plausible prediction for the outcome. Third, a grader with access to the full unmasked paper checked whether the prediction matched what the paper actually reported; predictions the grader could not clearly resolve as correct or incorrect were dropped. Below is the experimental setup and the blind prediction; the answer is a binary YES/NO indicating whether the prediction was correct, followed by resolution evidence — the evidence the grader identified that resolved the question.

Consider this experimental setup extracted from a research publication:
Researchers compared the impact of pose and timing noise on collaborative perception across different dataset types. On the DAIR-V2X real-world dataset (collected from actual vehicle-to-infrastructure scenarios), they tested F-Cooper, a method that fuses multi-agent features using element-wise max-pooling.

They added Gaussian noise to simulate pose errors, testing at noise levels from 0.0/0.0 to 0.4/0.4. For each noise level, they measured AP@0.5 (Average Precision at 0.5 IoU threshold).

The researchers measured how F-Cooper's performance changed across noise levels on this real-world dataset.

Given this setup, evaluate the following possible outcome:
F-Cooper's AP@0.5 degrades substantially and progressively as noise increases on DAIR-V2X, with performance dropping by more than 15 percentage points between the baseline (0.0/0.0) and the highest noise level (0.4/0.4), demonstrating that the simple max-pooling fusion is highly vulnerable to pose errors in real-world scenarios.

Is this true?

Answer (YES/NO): NO